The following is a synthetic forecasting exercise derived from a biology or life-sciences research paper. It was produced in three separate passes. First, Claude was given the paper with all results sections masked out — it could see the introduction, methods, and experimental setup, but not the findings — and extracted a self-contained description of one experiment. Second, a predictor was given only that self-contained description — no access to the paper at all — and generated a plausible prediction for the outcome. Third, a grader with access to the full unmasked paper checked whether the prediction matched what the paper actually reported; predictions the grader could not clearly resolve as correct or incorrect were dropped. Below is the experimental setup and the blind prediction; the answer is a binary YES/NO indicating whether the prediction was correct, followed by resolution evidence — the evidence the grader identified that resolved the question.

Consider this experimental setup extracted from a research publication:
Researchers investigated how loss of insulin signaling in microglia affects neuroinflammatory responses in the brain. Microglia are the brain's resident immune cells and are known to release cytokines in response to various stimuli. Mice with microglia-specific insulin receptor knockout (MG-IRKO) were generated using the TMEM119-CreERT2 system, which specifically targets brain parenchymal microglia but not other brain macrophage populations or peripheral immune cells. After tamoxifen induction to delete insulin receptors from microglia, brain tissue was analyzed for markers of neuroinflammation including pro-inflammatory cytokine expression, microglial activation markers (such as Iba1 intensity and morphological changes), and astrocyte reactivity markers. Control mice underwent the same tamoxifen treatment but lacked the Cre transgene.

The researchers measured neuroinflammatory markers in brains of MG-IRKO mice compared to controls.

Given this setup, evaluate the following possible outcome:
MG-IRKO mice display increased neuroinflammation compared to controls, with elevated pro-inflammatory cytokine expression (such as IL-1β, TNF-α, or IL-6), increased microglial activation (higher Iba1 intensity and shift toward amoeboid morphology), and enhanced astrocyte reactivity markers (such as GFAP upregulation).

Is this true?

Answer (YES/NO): NO